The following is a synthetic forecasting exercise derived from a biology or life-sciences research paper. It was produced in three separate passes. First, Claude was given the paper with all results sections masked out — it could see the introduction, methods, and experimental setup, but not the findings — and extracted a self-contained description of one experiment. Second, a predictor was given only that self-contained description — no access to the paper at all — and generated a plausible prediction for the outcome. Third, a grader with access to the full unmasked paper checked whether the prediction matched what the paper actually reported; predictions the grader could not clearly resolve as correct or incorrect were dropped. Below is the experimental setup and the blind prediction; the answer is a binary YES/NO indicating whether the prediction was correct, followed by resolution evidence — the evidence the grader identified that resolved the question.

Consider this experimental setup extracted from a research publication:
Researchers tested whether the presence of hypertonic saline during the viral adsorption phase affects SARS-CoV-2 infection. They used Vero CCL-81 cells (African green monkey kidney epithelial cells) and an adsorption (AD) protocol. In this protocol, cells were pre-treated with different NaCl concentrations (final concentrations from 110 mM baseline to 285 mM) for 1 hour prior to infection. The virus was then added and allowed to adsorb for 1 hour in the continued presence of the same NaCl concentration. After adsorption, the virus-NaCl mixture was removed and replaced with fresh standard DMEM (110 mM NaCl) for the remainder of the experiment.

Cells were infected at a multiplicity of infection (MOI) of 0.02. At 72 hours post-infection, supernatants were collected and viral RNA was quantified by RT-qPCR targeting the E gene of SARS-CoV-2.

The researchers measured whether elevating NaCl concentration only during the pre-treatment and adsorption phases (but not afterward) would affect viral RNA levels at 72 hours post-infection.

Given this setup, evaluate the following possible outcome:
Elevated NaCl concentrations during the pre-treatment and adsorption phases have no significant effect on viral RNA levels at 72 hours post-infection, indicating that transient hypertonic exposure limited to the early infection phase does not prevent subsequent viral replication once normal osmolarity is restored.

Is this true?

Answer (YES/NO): YES